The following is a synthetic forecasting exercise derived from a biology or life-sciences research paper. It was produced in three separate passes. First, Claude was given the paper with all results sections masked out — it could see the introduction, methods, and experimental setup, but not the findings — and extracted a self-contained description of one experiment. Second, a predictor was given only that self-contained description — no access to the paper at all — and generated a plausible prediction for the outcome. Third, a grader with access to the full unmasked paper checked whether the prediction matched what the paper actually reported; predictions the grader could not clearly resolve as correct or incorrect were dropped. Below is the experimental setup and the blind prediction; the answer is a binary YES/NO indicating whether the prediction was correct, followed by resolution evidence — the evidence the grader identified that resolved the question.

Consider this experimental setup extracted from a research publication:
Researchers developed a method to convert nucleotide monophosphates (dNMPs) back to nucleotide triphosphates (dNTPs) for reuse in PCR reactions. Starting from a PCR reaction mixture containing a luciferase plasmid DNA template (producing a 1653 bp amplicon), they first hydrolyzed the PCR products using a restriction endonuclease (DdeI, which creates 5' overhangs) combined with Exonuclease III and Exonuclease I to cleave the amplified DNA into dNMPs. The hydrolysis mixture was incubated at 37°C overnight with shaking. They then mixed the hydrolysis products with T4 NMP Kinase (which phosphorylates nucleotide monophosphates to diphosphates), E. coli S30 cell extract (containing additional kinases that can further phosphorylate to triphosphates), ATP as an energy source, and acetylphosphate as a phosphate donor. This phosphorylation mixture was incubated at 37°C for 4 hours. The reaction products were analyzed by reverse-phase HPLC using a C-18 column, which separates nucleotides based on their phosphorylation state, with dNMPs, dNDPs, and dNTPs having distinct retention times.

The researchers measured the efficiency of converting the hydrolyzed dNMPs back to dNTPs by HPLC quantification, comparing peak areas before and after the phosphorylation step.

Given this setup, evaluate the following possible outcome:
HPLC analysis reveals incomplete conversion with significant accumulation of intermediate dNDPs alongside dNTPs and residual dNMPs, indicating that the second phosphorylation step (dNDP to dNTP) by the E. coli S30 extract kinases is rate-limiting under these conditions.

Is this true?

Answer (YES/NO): NO